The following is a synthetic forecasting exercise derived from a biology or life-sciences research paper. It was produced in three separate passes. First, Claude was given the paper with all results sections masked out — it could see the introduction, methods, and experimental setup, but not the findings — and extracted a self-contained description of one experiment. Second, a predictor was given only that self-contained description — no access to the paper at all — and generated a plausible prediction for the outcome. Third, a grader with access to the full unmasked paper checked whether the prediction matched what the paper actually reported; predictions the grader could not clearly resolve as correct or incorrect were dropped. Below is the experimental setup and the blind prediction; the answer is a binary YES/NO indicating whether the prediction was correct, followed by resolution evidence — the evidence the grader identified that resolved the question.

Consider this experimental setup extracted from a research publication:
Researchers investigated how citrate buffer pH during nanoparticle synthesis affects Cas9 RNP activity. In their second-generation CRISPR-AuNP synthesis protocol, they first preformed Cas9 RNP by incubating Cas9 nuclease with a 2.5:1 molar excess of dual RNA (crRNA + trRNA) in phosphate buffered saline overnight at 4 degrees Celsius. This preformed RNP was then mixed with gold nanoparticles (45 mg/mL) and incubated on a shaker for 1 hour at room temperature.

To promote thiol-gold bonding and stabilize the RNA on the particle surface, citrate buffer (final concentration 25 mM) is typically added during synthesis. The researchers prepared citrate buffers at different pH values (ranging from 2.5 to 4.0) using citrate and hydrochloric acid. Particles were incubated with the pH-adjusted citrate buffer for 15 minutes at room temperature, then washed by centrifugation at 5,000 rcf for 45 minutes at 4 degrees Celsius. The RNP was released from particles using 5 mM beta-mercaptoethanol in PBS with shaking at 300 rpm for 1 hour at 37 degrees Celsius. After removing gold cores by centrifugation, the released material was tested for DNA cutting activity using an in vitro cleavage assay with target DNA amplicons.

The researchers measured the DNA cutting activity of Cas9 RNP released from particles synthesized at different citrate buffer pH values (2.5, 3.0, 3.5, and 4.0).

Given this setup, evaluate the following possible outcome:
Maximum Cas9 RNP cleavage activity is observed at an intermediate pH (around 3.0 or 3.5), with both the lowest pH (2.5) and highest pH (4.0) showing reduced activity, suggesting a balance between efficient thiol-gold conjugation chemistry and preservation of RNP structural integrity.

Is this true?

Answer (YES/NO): NO